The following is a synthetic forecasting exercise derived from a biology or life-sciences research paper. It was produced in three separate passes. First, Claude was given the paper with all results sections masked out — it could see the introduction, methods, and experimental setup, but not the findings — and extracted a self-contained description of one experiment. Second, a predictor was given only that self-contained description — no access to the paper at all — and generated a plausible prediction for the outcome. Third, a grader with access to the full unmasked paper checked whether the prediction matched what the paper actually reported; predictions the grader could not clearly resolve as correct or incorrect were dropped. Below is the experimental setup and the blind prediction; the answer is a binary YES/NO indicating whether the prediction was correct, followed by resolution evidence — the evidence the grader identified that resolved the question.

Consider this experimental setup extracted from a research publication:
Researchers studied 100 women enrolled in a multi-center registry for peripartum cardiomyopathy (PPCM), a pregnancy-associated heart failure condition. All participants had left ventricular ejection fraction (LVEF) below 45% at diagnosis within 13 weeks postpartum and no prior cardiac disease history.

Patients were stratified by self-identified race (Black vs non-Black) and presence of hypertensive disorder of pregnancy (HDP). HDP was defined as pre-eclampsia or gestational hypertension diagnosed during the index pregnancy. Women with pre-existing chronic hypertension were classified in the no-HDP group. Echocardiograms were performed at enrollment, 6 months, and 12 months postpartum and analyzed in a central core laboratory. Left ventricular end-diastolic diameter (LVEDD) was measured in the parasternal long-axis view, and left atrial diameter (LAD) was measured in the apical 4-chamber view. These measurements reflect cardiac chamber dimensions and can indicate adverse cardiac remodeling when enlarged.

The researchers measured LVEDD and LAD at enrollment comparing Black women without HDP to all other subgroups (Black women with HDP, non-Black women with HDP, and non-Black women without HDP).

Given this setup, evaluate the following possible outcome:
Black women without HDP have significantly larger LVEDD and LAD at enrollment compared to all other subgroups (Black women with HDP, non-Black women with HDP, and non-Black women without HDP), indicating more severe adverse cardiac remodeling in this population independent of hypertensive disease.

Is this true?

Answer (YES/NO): NO